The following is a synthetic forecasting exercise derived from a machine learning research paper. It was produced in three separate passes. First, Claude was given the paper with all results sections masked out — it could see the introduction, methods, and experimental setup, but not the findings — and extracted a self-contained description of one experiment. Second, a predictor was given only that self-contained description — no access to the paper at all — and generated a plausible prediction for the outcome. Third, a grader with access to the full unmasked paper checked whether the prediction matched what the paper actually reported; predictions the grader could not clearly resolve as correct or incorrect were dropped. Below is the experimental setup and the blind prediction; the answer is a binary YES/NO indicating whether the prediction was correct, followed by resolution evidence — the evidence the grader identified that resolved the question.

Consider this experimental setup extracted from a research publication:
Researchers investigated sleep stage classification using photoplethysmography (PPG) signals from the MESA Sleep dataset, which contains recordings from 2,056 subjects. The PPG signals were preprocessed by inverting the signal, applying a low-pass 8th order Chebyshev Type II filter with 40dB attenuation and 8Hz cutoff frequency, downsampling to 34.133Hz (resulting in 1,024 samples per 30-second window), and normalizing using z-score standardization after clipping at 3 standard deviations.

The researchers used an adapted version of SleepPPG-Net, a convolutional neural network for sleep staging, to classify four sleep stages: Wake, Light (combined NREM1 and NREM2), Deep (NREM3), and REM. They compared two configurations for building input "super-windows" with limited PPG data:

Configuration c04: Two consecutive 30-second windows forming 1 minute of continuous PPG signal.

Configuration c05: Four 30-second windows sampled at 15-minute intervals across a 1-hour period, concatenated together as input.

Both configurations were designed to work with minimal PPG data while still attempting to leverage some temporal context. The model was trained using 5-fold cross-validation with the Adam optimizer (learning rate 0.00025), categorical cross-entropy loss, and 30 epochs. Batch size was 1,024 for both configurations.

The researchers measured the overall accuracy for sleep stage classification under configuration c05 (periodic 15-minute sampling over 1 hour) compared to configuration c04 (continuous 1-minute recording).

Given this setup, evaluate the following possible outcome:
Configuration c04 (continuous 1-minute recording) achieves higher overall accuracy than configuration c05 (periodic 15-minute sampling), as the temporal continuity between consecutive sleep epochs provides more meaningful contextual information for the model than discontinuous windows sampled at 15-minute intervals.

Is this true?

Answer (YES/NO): YES